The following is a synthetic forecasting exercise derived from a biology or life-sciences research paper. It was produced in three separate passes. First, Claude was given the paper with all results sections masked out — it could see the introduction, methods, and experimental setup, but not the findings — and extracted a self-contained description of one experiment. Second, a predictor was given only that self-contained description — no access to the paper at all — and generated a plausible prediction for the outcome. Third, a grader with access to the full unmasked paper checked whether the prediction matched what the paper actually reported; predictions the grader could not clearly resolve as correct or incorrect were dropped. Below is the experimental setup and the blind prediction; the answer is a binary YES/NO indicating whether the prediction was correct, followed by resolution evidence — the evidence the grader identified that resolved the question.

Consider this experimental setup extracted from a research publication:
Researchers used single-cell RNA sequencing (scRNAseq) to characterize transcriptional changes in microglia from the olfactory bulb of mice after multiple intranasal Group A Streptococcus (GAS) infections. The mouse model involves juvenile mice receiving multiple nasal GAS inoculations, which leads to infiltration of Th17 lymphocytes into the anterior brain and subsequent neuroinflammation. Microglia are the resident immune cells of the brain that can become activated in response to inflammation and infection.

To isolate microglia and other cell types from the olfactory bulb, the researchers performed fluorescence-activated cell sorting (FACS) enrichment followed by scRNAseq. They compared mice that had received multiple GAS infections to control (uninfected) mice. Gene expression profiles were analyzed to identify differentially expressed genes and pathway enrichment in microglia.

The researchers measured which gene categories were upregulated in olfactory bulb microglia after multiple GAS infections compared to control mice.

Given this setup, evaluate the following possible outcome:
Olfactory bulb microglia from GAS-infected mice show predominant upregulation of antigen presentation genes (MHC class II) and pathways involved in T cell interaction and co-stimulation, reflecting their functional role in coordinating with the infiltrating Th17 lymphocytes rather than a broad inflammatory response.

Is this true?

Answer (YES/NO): NO